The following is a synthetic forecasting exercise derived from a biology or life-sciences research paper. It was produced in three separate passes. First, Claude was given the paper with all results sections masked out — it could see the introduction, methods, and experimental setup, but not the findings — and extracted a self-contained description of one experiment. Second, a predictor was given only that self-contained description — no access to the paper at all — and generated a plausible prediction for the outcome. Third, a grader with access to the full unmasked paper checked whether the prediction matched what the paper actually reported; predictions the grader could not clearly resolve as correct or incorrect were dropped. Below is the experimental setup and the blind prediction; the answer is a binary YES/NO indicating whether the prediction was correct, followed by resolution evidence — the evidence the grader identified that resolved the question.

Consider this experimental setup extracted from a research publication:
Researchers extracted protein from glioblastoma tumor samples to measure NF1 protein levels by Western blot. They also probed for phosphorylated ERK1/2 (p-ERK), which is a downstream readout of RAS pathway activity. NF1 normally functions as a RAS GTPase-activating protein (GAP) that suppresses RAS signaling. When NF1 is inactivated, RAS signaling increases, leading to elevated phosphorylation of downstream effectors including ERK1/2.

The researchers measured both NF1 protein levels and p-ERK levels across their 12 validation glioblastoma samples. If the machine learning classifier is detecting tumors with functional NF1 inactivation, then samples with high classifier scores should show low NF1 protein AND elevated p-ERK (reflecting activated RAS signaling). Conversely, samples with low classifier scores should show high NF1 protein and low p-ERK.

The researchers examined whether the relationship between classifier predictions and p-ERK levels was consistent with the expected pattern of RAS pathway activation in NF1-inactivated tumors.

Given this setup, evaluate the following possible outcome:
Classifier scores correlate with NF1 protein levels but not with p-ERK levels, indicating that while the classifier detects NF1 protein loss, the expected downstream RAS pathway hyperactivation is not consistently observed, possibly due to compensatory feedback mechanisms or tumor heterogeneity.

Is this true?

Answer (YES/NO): YES